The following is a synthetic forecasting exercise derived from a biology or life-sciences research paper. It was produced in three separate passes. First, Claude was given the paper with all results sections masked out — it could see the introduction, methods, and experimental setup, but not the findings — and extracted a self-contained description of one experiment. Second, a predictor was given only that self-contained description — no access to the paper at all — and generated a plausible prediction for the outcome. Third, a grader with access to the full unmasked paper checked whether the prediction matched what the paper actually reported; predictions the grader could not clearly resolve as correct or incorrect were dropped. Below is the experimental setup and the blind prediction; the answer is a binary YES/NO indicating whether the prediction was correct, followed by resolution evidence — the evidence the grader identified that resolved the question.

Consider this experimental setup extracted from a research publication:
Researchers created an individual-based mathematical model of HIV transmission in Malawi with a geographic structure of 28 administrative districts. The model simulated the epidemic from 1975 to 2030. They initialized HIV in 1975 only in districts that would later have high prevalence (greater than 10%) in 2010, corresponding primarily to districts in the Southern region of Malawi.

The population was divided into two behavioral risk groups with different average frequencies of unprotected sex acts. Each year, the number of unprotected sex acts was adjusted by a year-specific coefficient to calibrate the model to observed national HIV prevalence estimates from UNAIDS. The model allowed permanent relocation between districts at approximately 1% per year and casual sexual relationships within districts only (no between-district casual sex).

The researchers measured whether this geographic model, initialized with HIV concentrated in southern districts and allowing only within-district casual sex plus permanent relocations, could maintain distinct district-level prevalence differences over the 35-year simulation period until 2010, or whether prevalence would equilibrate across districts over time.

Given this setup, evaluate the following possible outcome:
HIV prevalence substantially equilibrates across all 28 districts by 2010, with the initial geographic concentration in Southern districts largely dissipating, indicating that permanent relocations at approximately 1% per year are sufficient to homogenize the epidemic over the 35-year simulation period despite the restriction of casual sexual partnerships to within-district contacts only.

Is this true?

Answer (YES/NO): NO